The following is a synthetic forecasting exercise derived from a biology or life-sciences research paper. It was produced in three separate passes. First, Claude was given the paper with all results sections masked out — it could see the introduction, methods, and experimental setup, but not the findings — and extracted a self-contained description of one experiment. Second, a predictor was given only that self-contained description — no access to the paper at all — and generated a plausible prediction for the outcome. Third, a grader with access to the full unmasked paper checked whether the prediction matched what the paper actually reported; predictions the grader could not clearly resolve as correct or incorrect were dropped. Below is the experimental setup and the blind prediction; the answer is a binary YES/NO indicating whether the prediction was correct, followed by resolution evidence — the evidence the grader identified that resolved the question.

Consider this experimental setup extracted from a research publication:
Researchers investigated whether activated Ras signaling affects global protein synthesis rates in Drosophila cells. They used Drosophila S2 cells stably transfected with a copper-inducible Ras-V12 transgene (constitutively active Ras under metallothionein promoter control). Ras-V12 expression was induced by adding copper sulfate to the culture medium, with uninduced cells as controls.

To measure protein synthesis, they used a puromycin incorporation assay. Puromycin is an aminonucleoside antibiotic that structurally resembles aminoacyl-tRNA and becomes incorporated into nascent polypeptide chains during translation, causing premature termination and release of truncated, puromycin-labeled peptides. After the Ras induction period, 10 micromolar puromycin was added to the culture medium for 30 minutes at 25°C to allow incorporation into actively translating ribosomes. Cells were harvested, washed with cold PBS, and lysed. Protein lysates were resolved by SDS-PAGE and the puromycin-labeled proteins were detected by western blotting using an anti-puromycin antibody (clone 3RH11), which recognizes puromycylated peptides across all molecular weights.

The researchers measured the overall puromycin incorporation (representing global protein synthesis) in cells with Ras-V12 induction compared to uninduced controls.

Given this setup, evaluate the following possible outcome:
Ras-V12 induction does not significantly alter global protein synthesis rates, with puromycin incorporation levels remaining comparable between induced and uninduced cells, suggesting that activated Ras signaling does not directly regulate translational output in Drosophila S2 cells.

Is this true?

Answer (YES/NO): NO